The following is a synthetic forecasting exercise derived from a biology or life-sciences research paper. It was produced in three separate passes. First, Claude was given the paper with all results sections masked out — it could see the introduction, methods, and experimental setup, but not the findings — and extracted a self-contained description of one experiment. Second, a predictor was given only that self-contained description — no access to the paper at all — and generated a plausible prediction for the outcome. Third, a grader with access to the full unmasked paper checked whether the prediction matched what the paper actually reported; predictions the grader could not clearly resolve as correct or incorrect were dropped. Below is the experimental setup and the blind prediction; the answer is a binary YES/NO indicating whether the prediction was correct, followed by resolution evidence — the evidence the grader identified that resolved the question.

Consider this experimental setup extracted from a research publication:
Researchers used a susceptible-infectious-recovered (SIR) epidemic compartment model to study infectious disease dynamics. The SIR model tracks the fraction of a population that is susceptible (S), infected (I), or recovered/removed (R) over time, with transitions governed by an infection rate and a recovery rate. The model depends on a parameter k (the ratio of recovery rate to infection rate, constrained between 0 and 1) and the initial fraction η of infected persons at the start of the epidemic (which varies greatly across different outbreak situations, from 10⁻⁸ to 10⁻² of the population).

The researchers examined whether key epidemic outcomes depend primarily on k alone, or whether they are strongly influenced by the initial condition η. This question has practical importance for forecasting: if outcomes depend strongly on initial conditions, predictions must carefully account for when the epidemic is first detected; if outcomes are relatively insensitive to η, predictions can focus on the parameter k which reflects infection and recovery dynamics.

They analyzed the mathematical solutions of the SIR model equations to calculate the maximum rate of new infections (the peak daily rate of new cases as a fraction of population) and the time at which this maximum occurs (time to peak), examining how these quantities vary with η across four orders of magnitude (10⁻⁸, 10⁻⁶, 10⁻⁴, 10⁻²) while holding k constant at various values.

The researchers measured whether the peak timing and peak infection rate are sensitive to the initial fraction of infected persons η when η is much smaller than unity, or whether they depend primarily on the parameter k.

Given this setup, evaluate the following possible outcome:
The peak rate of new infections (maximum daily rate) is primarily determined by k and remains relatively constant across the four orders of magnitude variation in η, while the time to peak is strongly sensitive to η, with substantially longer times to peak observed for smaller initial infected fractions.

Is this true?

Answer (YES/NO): NO